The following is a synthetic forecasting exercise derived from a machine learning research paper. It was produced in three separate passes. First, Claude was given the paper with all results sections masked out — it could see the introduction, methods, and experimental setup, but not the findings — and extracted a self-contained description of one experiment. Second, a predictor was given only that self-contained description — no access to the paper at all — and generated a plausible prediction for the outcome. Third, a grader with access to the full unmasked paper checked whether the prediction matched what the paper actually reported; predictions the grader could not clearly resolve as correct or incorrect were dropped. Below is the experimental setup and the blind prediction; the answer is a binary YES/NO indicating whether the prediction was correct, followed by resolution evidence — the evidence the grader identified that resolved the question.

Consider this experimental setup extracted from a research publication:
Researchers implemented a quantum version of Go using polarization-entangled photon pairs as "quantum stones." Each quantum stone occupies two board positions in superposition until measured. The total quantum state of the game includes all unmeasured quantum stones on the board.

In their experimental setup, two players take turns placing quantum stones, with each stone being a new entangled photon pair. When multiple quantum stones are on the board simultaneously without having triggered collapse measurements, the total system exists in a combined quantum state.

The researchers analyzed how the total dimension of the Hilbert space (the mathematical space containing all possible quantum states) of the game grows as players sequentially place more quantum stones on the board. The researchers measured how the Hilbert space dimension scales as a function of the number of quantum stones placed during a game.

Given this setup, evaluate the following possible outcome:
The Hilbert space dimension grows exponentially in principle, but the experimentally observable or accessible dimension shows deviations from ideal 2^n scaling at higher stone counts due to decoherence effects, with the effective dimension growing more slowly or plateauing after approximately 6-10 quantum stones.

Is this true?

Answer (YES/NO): NO